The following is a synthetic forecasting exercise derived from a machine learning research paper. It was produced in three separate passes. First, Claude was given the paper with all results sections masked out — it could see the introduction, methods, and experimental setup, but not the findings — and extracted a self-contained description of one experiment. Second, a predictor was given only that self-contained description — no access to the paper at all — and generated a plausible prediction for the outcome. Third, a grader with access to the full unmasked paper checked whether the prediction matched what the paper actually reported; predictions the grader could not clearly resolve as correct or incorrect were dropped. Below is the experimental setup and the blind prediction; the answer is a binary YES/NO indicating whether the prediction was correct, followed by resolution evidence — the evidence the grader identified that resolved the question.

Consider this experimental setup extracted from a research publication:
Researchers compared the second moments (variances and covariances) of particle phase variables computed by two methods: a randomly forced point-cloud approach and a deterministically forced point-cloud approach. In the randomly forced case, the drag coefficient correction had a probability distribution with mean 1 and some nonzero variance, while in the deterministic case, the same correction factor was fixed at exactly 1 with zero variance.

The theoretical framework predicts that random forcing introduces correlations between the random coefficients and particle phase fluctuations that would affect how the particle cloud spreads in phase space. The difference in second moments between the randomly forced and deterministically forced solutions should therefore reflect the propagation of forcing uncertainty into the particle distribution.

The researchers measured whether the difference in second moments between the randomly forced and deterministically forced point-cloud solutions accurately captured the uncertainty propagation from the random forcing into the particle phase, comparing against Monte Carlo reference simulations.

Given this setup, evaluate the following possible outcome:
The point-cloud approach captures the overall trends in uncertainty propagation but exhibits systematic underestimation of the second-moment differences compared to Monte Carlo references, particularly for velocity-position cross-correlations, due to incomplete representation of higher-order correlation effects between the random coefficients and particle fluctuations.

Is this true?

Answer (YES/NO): NO